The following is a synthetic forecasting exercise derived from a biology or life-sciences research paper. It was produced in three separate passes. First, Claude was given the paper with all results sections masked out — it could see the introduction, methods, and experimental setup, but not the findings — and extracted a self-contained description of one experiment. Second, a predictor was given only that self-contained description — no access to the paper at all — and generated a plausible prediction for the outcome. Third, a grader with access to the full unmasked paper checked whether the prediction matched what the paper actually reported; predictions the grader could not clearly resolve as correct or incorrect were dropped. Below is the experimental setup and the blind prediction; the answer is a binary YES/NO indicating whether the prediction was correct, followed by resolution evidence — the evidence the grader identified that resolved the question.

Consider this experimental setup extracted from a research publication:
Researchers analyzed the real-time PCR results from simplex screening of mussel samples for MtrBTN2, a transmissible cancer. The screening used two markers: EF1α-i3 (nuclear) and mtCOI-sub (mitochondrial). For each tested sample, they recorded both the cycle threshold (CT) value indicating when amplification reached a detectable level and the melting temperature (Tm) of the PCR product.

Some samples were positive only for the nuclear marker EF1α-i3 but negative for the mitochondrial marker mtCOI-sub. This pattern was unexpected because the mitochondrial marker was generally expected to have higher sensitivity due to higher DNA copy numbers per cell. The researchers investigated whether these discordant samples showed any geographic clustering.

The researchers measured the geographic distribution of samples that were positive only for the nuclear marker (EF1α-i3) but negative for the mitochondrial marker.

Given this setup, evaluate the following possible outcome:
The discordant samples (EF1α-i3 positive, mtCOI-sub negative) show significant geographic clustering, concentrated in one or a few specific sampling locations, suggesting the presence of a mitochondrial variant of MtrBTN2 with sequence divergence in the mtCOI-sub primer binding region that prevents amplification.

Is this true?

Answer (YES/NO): NO